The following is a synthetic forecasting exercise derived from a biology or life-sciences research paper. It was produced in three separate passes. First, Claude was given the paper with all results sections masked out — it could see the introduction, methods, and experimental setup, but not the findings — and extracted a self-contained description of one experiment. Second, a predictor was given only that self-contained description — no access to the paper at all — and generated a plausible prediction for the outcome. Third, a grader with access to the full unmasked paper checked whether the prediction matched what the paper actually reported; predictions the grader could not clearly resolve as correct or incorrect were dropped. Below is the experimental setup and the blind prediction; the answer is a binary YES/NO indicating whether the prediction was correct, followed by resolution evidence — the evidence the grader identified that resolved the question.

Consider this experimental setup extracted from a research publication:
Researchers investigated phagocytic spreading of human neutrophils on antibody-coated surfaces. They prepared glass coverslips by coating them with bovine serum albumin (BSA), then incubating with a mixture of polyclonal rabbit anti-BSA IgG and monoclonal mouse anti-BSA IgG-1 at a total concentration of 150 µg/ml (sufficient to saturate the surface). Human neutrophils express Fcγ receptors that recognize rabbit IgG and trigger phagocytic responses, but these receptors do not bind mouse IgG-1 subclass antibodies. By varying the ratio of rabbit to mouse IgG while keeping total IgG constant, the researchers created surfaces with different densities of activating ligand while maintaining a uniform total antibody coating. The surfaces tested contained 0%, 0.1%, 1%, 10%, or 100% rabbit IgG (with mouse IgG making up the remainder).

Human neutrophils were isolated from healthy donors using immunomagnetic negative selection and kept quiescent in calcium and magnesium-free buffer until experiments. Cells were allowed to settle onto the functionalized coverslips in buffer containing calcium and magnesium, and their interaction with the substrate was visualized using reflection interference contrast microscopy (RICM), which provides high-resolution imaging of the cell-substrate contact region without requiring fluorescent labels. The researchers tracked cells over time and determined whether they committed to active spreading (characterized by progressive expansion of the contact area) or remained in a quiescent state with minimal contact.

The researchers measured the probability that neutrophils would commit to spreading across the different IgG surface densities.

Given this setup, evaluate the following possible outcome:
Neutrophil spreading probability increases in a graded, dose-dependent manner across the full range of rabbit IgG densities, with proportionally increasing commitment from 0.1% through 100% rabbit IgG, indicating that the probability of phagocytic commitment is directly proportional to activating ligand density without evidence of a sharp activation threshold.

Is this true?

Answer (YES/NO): NO